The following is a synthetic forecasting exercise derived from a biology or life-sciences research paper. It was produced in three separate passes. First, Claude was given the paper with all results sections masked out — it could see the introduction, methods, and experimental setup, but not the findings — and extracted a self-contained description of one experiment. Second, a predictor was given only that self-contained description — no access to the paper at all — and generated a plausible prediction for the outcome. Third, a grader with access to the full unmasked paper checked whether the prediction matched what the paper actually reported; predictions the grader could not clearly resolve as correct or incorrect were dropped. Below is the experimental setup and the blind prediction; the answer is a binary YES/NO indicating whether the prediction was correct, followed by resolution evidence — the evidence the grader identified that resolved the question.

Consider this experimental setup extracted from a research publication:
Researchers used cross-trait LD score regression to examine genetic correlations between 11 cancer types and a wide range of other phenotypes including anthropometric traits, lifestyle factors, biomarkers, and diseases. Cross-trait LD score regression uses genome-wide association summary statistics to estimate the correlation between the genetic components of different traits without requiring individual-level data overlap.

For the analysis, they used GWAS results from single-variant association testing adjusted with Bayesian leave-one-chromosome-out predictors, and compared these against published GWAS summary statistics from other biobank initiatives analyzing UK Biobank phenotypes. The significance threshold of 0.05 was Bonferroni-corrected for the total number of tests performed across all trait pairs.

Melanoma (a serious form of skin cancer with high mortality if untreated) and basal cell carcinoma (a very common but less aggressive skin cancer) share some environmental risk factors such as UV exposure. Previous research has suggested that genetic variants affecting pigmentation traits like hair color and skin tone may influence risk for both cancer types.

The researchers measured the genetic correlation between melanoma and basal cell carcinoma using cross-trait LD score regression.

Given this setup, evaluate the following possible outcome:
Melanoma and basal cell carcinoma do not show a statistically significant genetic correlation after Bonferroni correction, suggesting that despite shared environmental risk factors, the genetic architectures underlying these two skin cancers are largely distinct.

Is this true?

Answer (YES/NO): NO